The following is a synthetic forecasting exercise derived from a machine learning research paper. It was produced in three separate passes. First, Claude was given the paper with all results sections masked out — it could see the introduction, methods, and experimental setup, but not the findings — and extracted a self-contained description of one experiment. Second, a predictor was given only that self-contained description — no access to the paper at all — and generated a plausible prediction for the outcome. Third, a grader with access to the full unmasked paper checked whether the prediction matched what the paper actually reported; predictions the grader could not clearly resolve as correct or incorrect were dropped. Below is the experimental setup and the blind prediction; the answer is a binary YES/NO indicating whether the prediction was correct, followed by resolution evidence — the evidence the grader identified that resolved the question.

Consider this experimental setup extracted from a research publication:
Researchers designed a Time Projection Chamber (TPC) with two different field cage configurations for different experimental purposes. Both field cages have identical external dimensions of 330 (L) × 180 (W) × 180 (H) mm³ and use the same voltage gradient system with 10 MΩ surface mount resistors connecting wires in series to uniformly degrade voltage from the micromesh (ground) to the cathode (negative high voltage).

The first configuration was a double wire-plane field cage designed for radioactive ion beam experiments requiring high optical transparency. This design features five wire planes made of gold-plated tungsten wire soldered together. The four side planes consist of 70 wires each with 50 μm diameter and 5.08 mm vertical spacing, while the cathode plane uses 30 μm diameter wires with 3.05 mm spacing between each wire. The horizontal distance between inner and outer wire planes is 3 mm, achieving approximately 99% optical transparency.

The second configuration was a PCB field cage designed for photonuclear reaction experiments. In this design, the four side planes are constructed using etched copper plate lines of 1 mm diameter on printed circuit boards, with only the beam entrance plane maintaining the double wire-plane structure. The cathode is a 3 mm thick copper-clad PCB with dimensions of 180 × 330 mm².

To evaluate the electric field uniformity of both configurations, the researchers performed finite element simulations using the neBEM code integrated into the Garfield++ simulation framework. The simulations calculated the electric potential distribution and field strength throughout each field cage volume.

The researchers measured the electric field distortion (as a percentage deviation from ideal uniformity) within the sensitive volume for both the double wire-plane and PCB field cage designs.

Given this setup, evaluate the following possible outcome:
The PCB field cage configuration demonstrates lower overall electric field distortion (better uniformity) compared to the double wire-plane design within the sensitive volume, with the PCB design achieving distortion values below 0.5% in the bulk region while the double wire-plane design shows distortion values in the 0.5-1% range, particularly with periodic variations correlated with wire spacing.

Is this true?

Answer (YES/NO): NO